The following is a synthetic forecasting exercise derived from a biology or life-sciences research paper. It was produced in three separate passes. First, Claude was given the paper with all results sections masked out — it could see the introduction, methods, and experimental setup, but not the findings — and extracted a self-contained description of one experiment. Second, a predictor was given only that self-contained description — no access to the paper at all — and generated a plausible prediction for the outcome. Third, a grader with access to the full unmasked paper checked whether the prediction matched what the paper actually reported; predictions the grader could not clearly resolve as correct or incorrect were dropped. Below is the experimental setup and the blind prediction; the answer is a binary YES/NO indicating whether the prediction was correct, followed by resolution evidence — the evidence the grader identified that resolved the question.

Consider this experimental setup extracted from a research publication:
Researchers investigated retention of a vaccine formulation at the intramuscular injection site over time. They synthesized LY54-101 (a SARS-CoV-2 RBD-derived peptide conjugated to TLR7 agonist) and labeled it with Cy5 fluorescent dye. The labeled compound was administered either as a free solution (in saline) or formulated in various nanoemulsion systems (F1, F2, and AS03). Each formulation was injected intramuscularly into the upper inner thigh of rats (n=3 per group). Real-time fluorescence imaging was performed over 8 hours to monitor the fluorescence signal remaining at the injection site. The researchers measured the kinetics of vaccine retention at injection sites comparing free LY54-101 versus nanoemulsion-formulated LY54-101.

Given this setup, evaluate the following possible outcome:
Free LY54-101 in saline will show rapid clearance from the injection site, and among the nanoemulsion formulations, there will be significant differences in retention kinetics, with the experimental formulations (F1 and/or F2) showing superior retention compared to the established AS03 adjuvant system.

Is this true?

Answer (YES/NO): NO